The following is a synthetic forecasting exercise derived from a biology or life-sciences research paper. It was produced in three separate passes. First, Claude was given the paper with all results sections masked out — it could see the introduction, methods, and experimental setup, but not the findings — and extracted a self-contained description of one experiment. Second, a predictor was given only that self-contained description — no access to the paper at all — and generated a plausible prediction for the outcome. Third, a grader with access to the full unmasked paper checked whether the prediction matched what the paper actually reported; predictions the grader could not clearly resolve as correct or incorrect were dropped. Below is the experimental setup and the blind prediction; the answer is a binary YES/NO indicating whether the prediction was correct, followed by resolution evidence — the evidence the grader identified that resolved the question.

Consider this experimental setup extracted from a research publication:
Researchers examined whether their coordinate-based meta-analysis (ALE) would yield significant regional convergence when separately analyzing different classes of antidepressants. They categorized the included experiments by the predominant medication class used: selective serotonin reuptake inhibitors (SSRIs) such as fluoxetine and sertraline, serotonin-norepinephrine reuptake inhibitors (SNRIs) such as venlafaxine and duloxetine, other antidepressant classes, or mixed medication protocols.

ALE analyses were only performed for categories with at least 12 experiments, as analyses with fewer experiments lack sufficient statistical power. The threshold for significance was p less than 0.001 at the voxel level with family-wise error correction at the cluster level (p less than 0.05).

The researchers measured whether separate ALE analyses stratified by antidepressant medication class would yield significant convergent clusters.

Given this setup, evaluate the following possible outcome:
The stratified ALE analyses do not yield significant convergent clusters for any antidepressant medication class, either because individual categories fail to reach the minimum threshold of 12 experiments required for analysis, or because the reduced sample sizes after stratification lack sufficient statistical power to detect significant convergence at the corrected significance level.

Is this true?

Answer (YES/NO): YES